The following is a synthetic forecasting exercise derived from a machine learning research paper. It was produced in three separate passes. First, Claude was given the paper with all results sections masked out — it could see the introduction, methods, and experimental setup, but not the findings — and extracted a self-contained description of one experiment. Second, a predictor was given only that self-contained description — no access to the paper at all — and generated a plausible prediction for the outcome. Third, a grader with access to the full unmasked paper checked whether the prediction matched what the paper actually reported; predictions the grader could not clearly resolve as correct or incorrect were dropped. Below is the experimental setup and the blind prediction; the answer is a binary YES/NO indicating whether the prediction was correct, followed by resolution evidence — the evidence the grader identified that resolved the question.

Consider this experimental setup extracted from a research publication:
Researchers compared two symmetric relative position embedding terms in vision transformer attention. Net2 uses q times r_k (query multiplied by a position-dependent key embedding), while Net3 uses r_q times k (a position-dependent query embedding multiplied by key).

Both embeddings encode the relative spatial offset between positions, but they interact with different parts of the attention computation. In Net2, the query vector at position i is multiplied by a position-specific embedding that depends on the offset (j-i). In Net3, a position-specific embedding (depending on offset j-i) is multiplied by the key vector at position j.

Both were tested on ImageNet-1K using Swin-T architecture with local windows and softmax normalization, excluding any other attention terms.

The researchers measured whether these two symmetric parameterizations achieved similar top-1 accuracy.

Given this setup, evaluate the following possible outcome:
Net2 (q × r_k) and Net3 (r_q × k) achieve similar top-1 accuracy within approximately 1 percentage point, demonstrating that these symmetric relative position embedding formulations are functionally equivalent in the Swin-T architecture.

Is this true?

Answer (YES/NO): YES